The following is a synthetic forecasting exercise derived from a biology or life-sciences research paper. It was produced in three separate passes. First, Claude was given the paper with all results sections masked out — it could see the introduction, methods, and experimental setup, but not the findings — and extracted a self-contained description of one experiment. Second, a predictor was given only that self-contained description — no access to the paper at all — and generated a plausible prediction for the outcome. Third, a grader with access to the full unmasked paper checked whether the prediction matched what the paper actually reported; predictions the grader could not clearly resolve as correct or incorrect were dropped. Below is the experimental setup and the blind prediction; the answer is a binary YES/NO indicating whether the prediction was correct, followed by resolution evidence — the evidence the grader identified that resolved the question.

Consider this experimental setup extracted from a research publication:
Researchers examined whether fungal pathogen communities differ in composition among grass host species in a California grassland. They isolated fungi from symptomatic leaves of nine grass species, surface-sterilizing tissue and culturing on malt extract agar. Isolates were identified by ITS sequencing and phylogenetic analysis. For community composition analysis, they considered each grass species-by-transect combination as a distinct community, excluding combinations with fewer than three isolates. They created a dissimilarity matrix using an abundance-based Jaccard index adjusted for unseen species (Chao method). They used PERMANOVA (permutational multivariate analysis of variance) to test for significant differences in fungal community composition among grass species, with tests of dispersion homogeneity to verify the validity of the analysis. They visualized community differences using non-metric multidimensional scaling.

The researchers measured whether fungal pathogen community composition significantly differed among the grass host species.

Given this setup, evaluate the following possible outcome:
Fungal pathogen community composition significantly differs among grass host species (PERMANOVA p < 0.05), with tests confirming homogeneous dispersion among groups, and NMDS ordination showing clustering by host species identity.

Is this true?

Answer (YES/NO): YES